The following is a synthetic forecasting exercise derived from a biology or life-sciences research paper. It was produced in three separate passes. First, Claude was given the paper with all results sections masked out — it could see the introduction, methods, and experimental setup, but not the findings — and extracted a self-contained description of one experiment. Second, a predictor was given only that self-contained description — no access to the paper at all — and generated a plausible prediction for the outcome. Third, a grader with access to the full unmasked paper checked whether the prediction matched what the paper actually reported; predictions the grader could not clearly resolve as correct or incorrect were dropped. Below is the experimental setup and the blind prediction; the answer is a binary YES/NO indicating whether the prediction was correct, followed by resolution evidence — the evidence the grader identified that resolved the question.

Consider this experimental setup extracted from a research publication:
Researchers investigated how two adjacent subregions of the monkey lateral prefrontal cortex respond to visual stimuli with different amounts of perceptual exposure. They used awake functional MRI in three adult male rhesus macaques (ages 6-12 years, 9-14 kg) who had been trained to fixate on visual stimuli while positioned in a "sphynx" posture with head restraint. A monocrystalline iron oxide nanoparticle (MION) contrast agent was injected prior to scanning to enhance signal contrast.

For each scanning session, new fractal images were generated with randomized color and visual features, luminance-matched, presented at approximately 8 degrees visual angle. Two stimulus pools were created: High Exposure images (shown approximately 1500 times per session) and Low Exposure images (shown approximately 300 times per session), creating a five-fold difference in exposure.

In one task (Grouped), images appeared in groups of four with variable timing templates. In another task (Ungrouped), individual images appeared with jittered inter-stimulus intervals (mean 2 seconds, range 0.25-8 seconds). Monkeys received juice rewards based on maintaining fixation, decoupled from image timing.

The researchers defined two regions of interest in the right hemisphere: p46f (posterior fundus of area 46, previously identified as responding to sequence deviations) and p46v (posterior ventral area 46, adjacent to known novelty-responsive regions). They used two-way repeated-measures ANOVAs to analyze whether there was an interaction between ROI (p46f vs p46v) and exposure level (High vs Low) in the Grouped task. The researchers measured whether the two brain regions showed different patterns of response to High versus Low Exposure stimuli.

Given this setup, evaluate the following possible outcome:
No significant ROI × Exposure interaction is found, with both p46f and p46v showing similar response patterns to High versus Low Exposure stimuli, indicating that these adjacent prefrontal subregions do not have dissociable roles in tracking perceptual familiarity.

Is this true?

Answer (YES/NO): NO